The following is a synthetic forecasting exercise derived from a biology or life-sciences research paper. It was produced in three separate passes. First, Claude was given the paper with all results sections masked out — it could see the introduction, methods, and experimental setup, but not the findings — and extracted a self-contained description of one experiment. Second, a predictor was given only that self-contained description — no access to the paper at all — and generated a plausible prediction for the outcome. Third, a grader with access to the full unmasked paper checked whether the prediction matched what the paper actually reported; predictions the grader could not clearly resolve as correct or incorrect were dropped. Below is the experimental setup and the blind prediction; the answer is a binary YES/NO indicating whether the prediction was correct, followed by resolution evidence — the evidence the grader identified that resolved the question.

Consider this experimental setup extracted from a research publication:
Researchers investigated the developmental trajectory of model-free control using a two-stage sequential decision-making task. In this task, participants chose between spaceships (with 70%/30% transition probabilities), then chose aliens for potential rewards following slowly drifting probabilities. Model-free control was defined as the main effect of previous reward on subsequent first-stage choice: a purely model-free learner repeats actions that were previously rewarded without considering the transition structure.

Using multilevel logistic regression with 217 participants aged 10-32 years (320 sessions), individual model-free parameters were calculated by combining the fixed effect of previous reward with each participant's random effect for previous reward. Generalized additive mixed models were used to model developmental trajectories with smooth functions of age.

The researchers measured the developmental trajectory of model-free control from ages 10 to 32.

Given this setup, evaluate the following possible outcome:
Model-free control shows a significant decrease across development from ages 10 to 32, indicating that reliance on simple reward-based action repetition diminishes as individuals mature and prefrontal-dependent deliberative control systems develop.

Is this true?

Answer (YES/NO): NO